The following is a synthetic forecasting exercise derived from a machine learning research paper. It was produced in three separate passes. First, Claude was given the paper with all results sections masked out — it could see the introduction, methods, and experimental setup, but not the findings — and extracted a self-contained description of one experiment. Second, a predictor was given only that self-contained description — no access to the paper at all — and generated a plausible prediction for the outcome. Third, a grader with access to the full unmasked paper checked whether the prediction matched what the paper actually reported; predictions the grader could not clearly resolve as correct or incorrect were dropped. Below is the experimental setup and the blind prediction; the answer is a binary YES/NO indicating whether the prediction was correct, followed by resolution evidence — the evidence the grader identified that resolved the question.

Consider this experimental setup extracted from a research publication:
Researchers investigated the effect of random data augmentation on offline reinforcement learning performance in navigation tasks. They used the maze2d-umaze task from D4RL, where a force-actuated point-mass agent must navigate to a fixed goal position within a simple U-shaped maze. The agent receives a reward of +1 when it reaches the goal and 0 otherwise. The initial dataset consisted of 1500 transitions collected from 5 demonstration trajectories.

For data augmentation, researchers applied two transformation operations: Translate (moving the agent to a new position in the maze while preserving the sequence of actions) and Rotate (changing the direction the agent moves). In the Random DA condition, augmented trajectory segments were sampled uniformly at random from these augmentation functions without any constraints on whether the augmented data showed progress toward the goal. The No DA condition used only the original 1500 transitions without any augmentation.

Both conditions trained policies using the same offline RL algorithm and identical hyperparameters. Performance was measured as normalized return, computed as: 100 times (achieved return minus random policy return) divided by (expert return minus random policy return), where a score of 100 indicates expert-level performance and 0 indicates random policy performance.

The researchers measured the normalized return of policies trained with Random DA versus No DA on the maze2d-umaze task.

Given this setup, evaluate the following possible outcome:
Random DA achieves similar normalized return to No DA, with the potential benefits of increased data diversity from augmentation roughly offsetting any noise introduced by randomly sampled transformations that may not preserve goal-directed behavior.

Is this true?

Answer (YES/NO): NO